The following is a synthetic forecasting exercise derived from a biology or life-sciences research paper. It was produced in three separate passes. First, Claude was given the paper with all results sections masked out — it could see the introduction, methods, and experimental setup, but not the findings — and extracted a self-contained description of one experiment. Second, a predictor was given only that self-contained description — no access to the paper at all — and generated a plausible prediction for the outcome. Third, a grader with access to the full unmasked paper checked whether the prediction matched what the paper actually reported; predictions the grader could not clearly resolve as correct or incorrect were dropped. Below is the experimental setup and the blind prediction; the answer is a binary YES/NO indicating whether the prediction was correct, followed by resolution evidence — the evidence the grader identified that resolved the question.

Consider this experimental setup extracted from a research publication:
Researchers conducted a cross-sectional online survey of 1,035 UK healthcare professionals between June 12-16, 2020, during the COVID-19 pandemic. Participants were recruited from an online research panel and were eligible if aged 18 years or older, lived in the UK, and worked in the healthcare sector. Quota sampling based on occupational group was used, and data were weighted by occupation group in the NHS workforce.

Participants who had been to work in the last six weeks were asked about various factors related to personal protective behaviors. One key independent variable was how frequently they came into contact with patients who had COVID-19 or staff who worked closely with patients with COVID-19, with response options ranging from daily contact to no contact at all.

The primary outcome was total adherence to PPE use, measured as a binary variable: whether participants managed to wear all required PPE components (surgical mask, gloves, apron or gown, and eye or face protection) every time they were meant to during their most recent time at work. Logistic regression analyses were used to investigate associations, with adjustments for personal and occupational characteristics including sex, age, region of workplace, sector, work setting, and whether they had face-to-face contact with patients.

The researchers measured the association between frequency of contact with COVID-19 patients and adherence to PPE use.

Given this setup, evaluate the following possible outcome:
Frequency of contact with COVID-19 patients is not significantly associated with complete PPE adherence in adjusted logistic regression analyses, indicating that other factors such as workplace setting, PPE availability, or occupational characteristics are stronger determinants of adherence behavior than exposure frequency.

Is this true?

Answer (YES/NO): NO